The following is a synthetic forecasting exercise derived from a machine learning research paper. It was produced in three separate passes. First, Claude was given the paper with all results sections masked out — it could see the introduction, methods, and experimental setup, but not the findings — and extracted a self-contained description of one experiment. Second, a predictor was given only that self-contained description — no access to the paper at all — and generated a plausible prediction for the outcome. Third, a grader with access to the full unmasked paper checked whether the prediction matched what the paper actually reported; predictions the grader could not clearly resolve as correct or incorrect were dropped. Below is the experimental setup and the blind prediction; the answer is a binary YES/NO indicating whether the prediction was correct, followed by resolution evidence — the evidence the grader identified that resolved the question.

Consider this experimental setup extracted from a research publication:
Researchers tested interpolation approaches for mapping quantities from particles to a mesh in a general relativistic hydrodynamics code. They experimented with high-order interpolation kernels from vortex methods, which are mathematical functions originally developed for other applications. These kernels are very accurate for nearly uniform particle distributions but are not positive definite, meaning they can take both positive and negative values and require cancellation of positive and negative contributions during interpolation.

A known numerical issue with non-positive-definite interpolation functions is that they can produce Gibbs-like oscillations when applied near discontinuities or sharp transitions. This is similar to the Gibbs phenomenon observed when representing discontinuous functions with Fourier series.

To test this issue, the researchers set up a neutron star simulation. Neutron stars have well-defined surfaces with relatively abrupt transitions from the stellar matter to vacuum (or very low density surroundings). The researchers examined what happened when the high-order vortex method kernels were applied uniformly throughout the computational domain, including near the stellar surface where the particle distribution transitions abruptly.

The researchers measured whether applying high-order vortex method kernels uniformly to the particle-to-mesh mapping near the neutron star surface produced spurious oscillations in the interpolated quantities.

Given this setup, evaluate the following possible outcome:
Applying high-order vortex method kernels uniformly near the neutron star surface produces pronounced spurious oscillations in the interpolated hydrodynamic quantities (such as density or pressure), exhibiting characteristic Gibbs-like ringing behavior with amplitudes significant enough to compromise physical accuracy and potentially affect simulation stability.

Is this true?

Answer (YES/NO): YES